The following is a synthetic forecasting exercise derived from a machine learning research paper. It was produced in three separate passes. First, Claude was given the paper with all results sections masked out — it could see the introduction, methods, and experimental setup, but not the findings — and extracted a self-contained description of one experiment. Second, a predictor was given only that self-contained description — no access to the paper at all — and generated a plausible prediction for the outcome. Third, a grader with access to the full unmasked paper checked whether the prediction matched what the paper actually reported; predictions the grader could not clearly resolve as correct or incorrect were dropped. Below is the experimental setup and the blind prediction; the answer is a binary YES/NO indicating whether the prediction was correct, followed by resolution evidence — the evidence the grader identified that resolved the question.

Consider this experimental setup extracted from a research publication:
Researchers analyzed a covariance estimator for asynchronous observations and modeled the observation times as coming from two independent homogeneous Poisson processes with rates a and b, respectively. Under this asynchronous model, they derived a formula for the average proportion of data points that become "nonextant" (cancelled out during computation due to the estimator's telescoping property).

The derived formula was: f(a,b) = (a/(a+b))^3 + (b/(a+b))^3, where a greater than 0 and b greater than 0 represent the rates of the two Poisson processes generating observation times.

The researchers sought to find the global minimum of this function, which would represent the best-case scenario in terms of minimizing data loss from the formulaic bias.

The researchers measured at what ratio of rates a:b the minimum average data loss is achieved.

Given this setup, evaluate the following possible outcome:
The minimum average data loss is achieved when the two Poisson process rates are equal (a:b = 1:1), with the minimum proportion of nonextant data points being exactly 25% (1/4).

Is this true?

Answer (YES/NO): YES